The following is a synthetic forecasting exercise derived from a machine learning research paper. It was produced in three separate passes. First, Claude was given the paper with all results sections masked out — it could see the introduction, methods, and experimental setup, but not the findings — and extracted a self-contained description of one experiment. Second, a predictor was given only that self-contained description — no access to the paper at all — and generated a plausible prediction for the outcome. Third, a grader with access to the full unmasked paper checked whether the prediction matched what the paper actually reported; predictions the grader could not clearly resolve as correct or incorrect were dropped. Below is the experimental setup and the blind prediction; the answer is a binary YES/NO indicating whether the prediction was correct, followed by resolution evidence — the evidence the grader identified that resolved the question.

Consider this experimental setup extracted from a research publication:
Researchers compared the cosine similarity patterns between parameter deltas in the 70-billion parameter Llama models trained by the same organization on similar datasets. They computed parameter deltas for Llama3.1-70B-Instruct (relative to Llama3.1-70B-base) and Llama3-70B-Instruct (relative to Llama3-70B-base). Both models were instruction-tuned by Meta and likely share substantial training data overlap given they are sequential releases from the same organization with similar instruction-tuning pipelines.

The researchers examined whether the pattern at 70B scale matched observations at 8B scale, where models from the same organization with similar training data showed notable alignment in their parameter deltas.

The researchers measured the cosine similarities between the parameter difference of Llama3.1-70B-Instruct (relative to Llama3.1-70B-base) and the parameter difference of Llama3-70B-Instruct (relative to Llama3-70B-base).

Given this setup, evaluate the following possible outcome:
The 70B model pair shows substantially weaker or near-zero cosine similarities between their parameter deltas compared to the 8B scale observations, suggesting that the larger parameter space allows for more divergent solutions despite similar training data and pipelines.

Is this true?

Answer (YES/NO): NO